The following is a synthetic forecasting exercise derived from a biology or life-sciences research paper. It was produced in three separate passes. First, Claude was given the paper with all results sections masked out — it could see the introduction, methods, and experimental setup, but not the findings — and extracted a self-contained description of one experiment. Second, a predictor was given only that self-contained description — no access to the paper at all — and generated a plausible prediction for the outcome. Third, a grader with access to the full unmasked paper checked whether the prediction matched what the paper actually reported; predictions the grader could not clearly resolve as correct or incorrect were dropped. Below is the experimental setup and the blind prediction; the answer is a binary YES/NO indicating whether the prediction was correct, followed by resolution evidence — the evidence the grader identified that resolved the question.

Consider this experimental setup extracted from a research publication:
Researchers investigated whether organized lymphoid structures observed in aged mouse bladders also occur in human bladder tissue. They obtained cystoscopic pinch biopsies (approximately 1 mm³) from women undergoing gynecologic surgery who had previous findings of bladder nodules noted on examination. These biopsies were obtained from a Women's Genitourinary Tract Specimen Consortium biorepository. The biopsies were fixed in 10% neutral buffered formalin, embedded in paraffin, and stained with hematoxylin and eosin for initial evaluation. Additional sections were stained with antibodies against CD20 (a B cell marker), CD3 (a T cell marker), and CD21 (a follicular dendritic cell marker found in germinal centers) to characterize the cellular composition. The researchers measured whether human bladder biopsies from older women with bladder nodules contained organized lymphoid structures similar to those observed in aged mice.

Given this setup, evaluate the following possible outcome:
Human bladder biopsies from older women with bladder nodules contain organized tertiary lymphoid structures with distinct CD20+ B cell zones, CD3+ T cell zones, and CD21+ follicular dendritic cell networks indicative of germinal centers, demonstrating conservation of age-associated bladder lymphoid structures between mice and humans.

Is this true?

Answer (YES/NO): YES